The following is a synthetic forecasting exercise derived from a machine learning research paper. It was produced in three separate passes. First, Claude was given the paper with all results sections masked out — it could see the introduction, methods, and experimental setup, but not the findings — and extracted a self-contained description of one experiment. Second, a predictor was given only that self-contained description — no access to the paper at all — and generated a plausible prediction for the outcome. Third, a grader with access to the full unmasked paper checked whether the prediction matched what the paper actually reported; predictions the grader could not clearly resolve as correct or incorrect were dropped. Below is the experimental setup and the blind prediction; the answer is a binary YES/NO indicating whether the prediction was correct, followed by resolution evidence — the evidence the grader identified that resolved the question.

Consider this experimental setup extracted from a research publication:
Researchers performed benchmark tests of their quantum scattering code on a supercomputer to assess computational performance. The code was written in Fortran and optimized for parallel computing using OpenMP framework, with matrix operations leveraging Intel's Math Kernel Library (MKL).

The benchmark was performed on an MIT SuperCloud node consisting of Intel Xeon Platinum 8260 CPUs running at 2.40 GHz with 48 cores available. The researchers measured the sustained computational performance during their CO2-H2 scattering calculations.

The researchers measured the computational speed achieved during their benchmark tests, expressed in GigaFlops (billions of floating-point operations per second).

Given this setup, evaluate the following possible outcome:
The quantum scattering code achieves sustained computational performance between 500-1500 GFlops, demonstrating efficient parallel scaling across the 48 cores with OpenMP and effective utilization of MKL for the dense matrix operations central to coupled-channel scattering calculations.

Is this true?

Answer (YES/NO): NO